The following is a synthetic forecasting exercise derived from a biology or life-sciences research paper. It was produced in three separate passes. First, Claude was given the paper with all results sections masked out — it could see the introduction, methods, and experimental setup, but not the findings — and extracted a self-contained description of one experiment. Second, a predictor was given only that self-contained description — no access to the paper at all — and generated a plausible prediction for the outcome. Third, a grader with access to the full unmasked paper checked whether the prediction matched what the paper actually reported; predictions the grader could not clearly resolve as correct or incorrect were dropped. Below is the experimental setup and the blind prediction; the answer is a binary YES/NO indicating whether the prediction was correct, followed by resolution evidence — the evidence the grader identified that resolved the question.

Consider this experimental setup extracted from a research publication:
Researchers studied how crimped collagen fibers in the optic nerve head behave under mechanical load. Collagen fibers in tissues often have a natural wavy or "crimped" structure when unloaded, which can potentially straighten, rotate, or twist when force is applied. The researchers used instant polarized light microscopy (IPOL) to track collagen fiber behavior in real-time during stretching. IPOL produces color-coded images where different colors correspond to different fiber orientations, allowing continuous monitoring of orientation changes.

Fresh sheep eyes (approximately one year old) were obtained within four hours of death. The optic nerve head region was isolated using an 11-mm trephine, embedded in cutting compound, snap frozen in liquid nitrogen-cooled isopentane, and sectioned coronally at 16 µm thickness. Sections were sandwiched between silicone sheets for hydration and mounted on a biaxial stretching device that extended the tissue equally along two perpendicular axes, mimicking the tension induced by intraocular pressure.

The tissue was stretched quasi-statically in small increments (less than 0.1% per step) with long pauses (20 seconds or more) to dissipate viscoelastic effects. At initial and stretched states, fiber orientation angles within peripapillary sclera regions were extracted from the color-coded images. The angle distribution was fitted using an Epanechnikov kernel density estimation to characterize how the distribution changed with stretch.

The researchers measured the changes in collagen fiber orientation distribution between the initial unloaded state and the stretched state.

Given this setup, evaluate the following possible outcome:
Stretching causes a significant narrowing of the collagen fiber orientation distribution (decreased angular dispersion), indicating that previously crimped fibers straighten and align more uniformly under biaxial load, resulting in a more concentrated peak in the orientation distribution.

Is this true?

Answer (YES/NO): YES